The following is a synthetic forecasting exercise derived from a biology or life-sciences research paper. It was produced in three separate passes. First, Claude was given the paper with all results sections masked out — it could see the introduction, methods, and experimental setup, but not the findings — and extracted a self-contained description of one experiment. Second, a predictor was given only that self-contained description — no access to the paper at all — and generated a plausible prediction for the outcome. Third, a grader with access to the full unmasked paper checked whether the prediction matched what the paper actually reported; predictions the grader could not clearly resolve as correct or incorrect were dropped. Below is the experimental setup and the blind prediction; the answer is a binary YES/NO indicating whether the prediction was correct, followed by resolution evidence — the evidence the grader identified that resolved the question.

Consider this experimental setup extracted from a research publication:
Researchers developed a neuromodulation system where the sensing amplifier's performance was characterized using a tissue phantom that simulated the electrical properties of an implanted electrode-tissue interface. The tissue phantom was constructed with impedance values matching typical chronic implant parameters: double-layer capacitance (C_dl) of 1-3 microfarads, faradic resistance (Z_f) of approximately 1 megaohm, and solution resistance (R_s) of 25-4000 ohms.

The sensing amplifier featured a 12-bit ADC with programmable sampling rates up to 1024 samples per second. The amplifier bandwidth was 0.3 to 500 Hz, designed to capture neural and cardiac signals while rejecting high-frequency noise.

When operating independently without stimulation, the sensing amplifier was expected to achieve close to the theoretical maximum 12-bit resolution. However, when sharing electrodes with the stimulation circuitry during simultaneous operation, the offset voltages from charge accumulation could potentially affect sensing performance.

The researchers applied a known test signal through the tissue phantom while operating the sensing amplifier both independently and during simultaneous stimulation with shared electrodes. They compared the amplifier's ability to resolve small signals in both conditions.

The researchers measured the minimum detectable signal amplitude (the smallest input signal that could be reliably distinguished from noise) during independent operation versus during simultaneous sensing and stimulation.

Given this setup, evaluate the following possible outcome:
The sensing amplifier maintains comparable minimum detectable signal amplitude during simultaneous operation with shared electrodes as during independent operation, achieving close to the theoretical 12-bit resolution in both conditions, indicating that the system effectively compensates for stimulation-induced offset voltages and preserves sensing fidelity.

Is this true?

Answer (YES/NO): NO